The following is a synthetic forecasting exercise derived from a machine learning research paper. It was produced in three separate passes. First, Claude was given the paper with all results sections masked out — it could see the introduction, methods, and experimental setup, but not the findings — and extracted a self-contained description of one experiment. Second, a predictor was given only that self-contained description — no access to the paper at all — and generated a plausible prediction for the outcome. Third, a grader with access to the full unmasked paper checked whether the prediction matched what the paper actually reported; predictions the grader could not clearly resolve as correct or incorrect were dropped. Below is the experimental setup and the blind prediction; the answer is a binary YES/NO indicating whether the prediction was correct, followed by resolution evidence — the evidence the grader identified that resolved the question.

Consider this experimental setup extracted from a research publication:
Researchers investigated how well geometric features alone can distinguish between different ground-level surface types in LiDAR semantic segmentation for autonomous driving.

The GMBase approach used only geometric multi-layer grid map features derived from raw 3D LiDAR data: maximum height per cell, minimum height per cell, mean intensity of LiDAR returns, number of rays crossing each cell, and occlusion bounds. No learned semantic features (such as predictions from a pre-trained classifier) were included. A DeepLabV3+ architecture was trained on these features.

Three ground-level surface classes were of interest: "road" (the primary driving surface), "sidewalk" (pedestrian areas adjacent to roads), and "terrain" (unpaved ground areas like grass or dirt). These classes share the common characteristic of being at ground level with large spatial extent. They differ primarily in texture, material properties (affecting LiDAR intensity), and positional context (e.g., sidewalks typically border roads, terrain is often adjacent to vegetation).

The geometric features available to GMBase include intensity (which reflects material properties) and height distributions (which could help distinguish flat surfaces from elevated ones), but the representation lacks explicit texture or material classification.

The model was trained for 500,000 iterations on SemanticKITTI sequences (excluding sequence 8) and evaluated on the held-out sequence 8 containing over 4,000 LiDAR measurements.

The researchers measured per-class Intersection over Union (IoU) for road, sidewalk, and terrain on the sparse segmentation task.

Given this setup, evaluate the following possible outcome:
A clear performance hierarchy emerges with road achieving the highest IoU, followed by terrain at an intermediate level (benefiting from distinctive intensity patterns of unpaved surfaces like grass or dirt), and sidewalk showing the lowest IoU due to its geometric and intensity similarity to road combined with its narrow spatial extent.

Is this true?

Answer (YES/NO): YES